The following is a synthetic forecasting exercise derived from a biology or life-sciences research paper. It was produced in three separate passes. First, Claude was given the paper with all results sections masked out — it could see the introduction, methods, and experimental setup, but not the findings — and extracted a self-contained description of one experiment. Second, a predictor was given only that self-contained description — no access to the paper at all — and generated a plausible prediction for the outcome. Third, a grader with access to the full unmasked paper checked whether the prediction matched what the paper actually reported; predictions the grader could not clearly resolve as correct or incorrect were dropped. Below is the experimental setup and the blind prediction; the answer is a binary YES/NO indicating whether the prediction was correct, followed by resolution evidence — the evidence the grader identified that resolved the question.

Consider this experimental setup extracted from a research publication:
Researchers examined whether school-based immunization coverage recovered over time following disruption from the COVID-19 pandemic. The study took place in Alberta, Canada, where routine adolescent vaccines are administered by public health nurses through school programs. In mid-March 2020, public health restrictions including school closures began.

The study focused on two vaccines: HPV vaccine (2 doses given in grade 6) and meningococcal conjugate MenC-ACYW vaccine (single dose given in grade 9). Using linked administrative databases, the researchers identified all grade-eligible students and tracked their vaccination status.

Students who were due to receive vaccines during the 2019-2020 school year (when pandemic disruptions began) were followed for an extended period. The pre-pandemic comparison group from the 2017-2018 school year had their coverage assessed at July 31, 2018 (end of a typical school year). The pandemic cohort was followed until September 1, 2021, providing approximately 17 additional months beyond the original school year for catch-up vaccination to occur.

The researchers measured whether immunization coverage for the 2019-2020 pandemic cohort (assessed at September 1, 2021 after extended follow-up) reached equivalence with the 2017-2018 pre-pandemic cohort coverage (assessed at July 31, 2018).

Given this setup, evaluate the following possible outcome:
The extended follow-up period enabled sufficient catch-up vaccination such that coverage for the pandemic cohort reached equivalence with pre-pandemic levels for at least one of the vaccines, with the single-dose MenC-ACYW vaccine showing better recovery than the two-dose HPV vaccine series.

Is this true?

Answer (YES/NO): NO